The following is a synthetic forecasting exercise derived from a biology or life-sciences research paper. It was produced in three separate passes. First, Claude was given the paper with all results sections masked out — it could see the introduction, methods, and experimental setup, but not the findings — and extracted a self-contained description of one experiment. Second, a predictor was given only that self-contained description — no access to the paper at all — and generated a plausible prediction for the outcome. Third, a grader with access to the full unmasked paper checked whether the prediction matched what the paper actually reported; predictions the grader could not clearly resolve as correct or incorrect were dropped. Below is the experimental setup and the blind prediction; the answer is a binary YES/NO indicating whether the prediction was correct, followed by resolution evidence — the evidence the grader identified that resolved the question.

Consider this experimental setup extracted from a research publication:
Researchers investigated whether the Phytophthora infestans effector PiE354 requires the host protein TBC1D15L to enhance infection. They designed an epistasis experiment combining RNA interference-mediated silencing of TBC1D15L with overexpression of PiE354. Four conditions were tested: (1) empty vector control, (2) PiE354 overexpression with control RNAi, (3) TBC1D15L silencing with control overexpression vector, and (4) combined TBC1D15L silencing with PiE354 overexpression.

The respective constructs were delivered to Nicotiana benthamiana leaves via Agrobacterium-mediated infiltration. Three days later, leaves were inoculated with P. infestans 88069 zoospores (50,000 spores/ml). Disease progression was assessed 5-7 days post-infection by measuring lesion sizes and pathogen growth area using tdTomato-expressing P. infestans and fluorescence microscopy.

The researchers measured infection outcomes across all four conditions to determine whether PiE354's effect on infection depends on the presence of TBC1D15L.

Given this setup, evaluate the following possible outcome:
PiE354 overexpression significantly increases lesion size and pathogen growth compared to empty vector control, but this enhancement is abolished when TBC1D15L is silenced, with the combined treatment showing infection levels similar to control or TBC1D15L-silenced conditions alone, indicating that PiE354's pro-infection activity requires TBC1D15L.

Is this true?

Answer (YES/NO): YES